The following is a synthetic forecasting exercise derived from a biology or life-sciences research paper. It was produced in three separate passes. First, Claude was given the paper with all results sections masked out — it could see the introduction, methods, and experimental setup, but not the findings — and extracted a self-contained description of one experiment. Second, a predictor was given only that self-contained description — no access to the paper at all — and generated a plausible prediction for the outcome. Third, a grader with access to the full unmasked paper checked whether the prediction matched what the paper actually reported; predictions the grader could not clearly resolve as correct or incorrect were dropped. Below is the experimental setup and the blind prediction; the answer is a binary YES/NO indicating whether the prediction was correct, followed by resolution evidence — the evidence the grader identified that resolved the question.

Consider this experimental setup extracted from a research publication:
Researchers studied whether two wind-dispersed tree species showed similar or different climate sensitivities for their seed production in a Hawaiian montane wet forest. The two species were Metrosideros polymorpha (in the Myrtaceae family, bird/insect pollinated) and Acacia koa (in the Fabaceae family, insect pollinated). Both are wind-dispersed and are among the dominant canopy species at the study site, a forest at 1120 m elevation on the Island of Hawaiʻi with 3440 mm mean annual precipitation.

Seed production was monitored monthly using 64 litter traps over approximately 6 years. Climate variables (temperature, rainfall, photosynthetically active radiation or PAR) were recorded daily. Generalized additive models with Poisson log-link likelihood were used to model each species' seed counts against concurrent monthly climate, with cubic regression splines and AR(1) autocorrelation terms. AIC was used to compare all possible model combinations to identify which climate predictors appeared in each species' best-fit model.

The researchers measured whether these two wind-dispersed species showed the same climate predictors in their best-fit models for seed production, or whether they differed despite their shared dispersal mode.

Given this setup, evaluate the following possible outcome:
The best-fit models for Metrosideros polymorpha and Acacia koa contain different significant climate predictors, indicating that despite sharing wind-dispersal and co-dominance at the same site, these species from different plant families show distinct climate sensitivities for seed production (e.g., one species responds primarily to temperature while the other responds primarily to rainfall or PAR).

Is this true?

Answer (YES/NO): NO